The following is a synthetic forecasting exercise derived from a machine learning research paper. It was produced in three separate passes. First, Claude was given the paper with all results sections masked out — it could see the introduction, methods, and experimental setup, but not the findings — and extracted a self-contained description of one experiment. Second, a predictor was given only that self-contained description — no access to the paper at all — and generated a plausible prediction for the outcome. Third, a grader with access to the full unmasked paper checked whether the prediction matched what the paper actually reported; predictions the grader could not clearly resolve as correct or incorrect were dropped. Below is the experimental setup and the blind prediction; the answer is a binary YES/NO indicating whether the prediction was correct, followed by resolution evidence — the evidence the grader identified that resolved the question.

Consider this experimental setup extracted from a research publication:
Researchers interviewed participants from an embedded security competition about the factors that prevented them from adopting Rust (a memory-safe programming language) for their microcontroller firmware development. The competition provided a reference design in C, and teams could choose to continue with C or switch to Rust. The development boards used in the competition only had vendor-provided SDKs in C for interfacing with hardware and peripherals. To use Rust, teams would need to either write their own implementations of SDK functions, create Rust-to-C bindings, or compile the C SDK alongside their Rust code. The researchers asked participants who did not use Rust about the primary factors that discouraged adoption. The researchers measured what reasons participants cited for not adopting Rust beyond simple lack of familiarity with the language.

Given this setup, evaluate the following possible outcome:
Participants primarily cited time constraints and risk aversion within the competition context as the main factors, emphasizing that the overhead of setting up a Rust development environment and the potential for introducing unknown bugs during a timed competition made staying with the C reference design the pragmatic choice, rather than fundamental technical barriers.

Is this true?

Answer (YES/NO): NO